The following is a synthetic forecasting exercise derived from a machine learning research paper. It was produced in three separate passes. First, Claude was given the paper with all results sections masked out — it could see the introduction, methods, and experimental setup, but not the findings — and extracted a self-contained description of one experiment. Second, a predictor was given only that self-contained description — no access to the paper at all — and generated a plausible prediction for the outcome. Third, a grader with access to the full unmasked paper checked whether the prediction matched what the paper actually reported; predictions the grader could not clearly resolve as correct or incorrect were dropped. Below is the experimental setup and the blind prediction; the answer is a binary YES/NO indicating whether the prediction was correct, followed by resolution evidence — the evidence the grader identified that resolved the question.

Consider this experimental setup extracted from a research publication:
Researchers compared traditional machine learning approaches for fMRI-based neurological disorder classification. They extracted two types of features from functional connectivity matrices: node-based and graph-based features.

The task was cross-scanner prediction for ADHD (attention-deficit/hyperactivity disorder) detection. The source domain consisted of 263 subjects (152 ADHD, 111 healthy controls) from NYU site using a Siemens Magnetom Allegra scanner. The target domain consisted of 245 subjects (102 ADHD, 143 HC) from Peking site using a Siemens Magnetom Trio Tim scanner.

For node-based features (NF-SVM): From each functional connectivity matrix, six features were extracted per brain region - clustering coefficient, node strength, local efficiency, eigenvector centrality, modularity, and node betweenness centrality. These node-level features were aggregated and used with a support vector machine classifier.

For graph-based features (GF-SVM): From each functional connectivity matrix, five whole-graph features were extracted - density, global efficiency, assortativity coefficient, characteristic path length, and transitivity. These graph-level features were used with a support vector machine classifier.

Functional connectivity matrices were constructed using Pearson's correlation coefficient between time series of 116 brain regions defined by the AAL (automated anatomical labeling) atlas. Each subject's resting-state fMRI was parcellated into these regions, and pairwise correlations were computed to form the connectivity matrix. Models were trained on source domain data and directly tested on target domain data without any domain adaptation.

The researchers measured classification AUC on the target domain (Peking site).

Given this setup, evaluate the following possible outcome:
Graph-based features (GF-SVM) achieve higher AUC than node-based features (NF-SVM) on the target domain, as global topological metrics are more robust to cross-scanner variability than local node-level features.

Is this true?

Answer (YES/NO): NO